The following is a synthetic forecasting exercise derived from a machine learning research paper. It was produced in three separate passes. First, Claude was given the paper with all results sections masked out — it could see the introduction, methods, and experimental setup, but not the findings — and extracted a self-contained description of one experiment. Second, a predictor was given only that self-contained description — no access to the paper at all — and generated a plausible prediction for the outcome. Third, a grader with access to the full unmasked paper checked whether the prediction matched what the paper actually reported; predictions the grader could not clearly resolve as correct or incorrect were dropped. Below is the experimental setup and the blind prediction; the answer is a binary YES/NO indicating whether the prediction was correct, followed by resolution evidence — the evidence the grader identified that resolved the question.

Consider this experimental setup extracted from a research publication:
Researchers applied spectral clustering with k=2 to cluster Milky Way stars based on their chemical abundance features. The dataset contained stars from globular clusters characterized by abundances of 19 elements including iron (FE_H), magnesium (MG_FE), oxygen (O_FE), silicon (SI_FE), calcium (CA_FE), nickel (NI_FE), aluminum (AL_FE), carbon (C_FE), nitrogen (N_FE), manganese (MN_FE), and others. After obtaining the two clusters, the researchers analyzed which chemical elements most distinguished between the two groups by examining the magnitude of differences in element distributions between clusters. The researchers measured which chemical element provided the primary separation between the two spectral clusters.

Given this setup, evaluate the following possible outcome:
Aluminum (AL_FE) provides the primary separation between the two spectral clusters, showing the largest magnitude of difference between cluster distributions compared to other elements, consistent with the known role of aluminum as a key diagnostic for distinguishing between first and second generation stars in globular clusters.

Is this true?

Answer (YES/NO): NO